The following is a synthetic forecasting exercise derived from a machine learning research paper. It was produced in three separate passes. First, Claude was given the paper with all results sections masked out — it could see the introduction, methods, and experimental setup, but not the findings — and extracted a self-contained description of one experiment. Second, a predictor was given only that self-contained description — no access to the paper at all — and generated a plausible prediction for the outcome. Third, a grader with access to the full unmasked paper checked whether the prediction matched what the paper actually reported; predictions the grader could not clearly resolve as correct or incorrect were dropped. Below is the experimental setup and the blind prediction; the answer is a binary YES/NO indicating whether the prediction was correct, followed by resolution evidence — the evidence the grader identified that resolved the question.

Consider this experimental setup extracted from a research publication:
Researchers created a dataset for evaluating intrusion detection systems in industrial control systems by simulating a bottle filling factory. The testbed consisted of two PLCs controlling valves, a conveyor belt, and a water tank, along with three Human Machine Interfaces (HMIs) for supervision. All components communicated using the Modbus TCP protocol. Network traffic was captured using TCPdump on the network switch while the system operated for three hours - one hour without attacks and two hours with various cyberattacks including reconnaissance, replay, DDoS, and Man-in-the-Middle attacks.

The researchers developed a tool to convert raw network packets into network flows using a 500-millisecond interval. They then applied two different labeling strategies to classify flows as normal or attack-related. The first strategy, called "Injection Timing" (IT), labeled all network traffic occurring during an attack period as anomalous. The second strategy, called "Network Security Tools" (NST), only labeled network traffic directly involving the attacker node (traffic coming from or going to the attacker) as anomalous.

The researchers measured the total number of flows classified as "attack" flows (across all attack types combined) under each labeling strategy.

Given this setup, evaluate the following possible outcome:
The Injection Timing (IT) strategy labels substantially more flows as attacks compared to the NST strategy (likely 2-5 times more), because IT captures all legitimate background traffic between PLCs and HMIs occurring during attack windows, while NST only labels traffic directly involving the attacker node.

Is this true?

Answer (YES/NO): NO